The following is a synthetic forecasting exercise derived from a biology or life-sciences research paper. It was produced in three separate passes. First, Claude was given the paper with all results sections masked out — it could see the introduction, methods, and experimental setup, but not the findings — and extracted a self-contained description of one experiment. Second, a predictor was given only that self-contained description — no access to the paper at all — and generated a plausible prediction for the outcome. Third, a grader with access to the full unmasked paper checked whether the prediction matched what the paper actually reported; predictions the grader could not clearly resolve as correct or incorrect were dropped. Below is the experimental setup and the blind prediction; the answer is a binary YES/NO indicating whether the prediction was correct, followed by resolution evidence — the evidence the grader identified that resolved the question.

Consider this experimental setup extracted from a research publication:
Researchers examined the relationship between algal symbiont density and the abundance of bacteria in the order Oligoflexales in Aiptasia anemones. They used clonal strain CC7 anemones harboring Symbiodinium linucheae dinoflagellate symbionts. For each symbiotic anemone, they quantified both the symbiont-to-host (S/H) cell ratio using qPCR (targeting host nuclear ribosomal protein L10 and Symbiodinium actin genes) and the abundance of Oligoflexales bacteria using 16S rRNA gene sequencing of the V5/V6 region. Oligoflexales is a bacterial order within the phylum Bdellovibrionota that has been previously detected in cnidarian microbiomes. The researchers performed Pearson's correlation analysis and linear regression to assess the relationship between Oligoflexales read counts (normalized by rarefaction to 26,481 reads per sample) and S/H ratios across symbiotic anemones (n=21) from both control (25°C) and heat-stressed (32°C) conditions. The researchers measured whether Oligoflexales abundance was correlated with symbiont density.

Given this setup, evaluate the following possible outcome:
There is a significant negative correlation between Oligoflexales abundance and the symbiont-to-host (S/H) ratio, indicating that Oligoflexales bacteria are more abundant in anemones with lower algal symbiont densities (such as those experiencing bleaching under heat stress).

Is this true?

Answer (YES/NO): NO